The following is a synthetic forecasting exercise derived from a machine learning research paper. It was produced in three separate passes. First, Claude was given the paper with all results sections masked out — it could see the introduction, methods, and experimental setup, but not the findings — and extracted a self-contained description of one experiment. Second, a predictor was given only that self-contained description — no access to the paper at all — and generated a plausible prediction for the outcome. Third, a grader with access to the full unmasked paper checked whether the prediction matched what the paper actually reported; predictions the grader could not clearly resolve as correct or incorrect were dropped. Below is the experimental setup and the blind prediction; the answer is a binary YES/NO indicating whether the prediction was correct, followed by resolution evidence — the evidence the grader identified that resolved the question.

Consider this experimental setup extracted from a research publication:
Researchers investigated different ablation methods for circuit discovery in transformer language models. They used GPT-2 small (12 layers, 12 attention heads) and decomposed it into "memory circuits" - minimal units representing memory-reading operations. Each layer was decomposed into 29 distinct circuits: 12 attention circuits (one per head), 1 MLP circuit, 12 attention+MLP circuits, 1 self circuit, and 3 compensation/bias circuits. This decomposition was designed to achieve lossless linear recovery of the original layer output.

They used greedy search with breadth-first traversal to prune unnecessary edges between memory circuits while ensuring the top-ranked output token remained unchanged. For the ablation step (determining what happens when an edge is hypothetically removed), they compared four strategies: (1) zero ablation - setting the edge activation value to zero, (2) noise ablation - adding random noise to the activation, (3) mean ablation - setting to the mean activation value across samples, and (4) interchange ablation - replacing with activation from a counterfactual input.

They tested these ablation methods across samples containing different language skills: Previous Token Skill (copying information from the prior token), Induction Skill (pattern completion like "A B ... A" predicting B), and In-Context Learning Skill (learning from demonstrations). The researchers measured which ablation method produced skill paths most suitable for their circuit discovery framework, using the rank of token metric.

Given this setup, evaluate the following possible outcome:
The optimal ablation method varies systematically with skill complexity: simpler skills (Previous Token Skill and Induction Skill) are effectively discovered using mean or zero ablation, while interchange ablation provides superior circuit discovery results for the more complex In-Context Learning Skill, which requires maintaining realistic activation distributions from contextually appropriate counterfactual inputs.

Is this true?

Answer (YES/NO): NO